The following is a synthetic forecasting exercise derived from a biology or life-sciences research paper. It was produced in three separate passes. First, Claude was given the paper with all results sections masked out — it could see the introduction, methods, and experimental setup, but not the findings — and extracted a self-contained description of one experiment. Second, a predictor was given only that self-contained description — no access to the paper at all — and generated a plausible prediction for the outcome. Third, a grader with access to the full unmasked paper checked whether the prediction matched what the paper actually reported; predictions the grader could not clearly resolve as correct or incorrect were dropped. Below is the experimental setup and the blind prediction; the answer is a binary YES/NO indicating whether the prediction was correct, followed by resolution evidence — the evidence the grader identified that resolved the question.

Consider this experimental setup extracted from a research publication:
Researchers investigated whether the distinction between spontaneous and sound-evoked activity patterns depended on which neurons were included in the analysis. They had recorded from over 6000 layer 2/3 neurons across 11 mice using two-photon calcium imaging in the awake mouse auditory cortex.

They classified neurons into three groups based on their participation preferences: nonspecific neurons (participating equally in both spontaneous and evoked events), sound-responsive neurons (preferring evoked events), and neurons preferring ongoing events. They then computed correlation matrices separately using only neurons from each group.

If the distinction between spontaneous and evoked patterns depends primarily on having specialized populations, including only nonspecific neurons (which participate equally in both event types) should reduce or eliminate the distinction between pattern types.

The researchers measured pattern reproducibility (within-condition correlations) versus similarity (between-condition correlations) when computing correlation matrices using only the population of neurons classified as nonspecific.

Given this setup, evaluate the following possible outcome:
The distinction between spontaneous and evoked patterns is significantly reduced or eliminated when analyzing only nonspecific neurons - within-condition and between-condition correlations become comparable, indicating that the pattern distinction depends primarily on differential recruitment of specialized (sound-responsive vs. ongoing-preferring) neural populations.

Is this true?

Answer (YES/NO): NO